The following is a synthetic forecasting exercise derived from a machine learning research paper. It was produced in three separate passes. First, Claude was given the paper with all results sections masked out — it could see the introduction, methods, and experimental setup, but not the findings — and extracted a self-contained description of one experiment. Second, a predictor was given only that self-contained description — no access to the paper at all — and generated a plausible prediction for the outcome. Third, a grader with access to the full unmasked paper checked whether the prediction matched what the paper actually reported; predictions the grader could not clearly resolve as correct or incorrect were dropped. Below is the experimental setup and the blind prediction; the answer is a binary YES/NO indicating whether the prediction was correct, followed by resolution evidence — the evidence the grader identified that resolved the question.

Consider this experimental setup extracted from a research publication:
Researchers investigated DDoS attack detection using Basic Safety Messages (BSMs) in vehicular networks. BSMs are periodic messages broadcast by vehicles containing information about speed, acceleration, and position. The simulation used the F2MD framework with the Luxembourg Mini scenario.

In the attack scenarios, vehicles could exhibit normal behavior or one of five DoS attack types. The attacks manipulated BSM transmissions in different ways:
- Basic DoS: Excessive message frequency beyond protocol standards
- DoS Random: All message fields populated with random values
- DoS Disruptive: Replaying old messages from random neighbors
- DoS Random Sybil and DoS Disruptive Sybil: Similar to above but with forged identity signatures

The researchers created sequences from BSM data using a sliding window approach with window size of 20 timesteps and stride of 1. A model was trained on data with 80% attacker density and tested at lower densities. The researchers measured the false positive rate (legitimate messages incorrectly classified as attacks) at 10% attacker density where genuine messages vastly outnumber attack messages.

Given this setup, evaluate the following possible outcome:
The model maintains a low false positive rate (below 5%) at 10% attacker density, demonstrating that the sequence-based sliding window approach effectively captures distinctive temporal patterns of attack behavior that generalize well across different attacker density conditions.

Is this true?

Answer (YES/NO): YES